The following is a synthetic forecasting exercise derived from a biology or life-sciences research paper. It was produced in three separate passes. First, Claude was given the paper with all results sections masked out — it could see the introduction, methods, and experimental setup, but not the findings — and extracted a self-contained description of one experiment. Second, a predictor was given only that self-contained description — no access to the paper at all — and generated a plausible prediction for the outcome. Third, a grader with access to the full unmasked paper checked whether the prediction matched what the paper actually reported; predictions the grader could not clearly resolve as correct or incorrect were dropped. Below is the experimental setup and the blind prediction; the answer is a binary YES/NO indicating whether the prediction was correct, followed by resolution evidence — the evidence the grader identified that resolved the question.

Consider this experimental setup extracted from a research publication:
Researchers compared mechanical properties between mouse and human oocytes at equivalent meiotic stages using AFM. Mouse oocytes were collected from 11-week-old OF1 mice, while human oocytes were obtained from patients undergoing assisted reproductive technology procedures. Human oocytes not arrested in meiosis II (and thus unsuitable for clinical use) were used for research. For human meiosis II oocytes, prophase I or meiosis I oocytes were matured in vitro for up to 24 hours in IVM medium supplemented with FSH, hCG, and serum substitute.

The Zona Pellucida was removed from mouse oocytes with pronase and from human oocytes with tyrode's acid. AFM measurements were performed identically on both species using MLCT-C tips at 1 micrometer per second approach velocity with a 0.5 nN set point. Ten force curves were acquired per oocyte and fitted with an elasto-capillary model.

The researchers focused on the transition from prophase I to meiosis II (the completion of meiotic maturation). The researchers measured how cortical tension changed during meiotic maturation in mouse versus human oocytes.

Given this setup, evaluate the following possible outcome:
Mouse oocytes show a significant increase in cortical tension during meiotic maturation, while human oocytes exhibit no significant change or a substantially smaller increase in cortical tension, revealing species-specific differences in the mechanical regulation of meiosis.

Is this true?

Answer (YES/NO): NO